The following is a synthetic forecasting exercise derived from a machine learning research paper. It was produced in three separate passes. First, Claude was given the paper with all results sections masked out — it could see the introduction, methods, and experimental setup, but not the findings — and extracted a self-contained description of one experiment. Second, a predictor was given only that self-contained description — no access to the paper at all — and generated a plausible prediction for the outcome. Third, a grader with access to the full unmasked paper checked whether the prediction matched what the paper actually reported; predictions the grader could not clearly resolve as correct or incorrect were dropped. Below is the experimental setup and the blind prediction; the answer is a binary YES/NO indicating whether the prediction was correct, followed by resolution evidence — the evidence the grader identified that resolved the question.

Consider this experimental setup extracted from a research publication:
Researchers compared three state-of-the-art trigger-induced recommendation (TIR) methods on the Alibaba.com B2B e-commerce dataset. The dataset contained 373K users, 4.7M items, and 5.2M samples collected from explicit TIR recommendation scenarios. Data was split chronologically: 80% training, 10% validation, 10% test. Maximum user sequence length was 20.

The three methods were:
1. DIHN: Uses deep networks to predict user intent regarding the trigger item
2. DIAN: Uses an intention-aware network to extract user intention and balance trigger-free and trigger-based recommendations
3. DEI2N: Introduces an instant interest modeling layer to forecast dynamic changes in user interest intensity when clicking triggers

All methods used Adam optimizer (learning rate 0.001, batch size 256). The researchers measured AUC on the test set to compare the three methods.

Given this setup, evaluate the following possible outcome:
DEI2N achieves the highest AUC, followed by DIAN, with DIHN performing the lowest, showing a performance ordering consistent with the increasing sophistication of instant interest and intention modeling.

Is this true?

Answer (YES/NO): YES